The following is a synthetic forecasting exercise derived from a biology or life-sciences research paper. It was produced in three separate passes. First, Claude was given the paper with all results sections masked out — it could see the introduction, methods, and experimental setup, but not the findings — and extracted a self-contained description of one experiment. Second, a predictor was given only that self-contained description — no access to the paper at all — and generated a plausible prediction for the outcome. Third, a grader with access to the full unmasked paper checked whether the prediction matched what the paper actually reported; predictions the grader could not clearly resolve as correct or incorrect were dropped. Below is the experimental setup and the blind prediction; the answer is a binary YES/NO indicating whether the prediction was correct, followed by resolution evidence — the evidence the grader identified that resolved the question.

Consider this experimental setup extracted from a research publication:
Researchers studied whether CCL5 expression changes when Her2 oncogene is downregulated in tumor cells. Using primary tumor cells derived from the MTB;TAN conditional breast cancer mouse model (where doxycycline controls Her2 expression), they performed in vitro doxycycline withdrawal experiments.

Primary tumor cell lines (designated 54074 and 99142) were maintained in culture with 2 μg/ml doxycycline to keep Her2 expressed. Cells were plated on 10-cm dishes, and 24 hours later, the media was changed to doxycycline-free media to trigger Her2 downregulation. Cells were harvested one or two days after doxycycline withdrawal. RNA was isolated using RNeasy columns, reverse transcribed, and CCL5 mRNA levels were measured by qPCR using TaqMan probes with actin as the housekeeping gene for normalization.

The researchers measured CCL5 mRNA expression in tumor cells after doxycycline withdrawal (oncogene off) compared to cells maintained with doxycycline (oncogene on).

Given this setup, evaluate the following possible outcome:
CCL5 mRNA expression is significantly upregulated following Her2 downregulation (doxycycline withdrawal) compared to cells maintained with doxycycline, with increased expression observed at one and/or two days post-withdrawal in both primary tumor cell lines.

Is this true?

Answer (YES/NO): YES